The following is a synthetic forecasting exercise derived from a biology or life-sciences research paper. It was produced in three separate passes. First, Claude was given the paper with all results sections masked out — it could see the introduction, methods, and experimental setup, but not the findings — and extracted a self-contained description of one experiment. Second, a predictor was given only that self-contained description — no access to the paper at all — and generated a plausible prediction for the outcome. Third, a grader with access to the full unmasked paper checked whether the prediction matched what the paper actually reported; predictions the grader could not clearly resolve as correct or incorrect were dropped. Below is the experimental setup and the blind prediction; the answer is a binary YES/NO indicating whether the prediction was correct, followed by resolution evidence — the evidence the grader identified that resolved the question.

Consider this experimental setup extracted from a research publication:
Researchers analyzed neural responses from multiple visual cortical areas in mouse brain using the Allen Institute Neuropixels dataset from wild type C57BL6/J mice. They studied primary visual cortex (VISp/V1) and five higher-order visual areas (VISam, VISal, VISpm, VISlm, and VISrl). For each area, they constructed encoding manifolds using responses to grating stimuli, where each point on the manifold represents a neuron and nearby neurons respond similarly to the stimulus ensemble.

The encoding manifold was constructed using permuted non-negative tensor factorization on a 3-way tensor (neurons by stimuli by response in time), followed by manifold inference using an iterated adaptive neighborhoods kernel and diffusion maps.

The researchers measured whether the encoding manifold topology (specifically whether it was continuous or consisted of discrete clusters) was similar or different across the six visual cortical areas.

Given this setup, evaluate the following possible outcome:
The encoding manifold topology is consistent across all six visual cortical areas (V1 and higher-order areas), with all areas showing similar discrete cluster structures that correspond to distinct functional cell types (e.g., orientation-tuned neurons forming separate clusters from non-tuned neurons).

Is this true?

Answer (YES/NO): NO